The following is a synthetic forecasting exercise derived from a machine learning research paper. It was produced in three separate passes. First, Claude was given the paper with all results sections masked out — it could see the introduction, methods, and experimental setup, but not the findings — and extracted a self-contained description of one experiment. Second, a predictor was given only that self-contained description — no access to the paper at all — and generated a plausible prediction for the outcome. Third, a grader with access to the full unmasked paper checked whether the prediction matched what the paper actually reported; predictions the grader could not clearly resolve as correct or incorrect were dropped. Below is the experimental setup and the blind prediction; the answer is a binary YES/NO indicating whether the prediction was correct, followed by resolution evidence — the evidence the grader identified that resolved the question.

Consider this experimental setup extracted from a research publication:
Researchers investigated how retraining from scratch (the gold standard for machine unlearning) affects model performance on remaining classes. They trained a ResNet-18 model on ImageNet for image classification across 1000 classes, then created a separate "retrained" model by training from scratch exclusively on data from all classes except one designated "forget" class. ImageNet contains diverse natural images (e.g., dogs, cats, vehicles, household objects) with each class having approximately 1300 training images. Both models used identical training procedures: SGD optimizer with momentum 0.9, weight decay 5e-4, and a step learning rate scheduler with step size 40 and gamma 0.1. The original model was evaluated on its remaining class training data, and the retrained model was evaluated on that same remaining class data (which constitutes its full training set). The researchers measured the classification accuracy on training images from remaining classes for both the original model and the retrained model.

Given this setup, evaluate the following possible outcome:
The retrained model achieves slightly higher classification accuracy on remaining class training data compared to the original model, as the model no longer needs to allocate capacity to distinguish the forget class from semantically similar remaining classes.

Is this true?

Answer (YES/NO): YES